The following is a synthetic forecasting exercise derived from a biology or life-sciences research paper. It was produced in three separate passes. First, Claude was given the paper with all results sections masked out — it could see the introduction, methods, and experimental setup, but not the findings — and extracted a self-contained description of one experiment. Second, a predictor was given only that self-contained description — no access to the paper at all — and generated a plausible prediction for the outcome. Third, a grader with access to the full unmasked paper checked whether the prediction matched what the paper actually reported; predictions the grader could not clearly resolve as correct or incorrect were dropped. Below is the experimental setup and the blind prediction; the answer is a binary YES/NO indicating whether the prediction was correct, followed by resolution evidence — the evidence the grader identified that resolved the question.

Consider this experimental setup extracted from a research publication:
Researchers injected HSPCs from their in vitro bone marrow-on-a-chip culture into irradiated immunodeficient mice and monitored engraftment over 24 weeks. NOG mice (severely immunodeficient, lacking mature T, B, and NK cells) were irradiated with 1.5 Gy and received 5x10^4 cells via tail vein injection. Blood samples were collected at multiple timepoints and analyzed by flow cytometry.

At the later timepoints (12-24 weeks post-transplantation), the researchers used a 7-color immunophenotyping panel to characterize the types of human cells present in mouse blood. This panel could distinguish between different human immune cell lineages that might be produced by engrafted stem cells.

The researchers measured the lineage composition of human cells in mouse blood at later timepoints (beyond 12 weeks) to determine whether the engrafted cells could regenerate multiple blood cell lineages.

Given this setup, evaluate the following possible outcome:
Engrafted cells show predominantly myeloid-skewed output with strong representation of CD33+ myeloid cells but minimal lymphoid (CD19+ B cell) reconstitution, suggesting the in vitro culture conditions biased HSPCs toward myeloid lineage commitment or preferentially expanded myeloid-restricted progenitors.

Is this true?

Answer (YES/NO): NO